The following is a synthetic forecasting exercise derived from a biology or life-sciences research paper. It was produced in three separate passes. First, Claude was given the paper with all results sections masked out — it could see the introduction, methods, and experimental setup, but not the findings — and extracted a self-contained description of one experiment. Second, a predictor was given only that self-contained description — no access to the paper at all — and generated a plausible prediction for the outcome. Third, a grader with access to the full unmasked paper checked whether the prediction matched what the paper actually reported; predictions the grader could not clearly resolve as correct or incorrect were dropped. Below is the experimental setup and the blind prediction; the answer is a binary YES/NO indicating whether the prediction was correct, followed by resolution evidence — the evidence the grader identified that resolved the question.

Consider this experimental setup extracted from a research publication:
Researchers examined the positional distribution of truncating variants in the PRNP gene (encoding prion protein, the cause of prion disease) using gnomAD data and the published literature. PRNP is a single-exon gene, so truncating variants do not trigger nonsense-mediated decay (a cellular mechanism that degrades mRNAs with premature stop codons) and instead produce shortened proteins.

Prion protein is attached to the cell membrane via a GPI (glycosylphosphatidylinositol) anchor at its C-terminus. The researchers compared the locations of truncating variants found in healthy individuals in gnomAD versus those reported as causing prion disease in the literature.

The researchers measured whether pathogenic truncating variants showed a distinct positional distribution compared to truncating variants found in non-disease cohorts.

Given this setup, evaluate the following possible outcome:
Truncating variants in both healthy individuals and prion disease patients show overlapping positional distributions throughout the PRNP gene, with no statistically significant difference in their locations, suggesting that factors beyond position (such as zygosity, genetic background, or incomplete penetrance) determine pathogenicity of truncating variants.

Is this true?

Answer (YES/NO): NO